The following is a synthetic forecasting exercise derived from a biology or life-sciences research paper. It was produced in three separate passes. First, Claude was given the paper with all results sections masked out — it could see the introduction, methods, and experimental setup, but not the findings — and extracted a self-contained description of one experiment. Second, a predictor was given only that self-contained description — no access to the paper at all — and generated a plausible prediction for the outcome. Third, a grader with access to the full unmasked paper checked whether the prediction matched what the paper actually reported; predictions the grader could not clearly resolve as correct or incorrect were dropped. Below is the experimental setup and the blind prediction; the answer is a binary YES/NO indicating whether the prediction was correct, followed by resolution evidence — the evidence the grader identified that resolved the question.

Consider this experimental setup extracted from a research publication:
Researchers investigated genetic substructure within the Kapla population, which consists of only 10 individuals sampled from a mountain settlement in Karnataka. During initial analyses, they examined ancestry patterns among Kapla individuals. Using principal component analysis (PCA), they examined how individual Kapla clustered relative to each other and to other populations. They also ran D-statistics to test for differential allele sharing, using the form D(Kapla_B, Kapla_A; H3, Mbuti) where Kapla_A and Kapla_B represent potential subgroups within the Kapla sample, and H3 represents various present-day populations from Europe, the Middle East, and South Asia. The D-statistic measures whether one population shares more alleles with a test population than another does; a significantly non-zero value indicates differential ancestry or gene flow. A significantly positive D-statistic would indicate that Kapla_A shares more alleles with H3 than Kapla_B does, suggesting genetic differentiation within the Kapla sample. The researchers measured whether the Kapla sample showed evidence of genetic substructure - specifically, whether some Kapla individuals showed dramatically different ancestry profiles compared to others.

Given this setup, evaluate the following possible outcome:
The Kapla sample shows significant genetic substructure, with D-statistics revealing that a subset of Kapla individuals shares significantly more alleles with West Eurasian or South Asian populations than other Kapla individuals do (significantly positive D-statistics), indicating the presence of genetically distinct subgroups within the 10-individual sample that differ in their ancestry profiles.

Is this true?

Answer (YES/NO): YES